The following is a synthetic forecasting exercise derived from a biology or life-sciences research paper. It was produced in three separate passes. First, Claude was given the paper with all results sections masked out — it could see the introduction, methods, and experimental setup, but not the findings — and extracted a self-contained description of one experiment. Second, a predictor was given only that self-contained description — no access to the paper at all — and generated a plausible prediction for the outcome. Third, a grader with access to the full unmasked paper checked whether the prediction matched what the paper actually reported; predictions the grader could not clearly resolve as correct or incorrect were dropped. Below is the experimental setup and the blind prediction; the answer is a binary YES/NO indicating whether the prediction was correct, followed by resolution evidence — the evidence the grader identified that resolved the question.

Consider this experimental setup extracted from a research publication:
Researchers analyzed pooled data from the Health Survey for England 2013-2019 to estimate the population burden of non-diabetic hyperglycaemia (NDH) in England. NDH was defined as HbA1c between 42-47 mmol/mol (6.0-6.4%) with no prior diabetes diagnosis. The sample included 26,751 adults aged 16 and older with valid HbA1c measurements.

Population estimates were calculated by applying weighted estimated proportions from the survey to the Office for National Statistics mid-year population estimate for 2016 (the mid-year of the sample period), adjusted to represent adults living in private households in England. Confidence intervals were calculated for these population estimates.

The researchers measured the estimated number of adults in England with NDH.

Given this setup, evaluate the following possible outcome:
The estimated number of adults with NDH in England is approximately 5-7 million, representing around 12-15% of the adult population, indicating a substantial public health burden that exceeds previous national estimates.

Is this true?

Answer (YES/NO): NO